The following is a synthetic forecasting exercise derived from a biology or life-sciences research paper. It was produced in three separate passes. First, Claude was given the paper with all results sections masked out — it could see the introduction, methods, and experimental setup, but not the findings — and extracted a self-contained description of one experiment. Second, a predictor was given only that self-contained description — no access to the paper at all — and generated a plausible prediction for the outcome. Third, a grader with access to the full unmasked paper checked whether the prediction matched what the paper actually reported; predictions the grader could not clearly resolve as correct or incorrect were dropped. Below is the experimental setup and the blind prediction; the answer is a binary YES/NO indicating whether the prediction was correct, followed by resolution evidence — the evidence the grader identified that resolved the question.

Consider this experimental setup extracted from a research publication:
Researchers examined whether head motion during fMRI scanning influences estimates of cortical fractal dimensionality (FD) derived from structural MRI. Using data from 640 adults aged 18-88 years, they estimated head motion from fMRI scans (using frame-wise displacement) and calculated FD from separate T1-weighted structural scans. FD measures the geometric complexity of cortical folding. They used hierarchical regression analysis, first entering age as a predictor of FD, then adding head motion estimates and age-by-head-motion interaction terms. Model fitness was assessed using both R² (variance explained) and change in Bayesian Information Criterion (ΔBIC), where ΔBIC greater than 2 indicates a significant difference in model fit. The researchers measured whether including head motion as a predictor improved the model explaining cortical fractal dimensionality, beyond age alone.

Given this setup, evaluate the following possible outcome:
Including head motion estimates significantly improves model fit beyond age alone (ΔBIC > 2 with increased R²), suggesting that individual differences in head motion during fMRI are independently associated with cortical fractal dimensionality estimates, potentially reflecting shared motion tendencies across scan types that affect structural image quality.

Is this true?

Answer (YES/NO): YES